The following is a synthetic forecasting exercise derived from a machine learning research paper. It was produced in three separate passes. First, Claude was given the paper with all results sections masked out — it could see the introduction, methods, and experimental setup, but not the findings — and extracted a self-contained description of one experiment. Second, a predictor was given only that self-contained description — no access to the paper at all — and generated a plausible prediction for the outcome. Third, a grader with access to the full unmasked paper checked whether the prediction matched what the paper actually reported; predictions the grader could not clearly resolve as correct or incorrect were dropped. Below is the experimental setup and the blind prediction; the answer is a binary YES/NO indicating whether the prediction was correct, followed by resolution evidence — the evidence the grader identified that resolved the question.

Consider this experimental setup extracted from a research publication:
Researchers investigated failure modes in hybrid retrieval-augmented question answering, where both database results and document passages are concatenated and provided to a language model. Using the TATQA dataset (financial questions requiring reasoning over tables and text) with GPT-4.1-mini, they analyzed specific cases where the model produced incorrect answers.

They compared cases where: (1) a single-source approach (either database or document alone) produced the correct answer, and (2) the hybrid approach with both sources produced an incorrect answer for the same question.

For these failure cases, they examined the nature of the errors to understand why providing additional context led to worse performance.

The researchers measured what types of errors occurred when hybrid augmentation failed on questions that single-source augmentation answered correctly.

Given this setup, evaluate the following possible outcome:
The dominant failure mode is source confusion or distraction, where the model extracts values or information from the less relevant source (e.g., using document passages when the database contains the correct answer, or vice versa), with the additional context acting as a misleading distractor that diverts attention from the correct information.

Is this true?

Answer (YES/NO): NO